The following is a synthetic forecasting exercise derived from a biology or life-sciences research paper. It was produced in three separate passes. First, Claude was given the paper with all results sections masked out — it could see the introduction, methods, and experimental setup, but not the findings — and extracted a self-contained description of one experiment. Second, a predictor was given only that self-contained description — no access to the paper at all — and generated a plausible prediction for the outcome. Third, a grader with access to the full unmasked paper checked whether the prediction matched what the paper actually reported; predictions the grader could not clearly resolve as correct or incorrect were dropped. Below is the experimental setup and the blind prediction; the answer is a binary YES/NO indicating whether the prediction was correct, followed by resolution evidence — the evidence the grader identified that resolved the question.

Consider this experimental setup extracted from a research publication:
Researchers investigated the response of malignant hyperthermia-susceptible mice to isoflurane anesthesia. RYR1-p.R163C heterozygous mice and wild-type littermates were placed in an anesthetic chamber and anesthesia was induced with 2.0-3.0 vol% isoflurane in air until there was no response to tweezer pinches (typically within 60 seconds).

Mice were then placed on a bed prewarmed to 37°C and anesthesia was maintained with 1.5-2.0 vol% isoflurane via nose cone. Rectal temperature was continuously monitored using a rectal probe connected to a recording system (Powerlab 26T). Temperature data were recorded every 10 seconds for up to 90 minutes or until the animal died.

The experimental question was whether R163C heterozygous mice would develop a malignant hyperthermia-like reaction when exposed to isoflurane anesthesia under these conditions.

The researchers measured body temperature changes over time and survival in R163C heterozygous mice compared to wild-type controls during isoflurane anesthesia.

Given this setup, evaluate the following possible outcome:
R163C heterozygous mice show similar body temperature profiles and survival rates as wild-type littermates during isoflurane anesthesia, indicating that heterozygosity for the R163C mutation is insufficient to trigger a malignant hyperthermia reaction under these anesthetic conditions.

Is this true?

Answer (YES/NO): NO